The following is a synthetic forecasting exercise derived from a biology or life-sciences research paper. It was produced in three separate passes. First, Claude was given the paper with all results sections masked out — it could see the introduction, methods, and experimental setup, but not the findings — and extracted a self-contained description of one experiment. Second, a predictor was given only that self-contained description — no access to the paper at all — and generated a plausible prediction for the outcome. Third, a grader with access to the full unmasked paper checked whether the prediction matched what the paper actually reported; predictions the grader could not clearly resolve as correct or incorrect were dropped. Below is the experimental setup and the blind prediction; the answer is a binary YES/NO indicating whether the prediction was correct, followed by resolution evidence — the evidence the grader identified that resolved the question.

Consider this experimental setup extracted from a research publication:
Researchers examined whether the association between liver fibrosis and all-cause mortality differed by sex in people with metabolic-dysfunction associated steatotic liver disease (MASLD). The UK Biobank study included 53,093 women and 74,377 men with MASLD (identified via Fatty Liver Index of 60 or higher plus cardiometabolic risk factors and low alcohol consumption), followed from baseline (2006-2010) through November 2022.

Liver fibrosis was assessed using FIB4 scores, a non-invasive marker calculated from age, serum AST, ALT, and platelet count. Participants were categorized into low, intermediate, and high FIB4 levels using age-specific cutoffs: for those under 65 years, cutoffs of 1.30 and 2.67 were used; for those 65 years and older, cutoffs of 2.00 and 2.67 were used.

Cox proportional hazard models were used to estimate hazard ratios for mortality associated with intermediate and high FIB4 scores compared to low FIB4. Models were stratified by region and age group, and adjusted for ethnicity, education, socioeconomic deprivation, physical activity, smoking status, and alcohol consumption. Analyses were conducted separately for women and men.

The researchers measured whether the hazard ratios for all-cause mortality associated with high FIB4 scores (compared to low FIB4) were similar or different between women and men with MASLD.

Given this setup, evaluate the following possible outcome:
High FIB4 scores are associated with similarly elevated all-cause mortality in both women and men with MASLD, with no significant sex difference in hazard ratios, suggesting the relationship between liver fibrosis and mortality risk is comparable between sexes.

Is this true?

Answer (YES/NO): NO